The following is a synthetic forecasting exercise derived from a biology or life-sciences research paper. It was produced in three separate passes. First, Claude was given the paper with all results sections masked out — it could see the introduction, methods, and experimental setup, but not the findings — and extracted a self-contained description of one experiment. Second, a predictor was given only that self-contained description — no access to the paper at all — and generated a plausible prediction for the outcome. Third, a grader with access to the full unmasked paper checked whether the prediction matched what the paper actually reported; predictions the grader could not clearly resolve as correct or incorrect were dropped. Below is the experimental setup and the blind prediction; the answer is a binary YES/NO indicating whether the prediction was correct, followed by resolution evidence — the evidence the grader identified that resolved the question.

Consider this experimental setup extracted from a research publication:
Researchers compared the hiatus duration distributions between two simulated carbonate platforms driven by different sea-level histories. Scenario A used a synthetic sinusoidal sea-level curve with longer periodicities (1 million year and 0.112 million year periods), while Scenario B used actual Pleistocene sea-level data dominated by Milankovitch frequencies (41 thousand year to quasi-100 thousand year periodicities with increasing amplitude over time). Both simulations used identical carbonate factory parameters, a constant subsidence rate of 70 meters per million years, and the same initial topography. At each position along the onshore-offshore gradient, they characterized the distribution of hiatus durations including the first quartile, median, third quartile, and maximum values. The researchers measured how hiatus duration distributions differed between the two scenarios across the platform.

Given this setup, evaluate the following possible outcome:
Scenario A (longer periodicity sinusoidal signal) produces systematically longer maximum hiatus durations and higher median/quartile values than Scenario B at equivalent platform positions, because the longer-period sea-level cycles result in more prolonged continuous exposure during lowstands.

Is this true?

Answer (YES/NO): YES